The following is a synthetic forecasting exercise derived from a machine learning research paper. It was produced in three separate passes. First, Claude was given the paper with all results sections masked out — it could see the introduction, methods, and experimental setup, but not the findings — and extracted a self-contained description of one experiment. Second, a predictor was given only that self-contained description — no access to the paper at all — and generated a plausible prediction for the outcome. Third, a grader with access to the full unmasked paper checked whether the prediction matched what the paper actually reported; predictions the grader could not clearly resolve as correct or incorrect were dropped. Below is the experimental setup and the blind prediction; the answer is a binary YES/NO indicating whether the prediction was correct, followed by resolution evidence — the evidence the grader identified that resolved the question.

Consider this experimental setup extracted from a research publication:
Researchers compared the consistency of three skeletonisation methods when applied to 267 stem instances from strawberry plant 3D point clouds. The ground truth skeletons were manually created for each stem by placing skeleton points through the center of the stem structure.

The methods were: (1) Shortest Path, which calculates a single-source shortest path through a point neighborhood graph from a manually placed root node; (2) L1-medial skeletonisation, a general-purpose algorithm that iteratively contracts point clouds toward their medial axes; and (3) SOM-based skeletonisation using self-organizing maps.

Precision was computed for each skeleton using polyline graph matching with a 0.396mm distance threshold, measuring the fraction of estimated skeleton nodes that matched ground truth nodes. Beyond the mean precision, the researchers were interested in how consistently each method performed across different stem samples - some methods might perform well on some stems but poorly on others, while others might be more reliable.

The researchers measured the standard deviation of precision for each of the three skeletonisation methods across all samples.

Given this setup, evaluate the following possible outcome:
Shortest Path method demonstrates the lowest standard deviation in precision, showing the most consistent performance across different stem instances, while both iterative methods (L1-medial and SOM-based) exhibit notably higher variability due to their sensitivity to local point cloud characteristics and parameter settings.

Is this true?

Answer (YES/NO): YES